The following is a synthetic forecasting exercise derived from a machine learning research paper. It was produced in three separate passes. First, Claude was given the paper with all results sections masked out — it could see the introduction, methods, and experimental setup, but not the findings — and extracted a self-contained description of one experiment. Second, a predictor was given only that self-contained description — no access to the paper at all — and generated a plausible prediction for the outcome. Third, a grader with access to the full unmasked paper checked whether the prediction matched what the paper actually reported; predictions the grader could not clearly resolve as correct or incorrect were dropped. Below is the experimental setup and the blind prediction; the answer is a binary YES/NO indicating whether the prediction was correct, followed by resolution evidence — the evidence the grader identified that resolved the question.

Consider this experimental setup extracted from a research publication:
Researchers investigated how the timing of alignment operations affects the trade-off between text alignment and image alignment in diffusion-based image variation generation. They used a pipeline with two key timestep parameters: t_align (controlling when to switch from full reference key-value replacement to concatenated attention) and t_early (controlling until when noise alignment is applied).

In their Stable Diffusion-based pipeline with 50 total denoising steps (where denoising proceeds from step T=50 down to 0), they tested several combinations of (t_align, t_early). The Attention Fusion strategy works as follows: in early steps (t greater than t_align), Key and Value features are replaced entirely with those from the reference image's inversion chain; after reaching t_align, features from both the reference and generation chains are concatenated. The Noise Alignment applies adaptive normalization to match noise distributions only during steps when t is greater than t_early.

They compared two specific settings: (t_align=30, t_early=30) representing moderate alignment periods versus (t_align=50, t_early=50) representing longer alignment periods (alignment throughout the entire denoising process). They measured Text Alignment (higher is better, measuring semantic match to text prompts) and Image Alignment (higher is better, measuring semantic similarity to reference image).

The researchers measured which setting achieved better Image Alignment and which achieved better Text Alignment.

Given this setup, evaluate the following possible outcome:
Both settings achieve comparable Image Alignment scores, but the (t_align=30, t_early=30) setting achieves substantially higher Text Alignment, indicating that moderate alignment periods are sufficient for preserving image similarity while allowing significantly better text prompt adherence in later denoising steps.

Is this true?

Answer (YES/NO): NO